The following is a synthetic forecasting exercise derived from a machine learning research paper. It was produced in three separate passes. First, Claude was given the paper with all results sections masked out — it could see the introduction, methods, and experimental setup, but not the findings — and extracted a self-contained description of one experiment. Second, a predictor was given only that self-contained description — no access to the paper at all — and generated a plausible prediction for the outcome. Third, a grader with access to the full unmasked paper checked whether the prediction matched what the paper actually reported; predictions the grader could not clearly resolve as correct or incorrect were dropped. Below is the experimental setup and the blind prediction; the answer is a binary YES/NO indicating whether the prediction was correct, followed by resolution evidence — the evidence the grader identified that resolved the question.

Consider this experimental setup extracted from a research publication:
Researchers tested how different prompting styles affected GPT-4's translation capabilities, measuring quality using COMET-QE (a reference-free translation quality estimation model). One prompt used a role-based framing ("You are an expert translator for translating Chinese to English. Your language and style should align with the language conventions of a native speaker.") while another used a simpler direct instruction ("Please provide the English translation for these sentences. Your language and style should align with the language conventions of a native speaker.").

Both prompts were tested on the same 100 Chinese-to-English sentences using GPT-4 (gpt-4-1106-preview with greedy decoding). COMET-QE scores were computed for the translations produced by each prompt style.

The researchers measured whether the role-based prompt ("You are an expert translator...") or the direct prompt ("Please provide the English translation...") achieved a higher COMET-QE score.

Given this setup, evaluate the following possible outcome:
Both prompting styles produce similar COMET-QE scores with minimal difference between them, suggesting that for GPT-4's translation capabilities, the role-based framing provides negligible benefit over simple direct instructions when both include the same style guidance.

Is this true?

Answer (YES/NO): NO